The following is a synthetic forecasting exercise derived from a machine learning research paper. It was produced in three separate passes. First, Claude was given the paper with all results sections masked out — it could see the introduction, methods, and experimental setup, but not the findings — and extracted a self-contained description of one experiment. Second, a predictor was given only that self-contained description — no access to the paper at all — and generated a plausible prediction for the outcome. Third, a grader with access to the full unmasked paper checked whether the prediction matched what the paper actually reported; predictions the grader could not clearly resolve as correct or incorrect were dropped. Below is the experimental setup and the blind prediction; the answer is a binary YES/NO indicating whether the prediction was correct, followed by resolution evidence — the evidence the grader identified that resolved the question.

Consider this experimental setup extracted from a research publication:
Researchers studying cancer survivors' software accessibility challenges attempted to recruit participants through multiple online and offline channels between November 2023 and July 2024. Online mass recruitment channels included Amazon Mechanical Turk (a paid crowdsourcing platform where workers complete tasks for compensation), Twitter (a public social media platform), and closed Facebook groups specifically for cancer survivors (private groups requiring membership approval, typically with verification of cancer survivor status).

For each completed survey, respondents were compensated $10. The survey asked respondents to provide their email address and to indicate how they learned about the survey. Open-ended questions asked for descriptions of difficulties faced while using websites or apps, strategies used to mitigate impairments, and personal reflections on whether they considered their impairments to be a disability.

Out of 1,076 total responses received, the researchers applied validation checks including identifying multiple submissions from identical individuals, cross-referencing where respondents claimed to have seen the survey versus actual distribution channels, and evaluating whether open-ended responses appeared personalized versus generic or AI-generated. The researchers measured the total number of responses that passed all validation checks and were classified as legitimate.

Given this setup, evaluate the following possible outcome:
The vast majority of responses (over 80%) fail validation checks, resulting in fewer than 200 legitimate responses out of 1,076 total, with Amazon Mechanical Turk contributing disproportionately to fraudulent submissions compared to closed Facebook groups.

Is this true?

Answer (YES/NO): NO